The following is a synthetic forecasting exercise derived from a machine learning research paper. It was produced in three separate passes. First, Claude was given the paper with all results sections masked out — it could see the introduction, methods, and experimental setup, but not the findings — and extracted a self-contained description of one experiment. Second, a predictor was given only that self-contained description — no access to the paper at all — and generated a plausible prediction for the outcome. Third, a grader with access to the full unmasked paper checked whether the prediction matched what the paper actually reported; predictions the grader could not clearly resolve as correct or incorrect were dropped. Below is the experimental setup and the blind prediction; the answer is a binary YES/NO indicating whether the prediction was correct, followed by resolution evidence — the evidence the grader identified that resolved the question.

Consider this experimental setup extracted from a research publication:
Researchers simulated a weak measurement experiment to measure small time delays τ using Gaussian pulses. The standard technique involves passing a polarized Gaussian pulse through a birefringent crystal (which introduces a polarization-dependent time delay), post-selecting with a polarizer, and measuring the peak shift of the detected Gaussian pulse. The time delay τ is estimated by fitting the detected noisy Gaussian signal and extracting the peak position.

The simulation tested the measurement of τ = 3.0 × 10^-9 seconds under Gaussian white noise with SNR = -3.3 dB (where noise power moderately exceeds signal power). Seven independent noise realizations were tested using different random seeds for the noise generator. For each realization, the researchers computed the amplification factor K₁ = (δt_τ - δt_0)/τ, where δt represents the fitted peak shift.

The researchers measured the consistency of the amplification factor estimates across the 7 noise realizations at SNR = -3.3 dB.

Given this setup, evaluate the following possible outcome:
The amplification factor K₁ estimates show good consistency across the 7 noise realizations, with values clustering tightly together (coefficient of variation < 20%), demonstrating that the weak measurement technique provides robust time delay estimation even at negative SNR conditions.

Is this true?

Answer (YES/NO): NO